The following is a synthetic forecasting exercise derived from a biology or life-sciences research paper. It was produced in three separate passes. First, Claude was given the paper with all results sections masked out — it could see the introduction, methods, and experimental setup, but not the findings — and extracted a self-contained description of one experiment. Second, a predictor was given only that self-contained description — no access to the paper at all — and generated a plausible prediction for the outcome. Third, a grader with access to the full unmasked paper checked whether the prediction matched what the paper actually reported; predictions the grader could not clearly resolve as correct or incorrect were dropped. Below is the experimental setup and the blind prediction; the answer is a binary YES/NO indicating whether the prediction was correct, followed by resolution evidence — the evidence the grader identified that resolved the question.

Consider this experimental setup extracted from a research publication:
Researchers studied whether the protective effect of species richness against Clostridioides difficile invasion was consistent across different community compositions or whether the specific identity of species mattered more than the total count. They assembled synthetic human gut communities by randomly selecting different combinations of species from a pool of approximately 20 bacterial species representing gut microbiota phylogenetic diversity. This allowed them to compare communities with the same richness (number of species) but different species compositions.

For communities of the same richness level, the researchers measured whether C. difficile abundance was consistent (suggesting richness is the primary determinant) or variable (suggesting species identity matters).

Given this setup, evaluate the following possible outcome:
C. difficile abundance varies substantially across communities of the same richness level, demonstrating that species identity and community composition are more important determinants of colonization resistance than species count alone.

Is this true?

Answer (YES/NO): NO